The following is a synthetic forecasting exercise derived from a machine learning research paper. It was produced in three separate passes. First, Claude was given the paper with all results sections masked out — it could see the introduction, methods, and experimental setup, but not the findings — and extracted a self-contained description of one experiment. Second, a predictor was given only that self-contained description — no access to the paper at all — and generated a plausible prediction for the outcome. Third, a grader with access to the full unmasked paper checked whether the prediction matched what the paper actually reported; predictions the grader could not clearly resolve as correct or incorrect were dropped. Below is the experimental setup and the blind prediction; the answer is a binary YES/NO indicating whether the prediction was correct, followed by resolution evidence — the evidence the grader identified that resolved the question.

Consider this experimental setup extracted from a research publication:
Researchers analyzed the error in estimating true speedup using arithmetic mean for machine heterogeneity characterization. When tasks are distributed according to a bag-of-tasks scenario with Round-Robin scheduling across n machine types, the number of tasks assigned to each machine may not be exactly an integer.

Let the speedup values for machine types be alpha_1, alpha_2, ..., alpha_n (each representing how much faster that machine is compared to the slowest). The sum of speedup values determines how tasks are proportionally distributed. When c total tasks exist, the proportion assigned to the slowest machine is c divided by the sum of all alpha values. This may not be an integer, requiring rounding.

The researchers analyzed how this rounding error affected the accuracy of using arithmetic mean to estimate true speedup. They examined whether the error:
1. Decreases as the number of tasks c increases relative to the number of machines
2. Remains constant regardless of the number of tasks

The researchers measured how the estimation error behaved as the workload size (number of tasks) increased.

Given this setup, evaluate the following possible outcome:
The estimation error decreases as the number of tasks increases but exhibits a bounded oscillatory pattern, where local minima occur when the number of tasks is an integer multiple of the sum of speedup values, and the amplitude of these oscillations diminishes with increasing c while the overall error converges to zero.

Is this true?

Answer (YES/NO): NO